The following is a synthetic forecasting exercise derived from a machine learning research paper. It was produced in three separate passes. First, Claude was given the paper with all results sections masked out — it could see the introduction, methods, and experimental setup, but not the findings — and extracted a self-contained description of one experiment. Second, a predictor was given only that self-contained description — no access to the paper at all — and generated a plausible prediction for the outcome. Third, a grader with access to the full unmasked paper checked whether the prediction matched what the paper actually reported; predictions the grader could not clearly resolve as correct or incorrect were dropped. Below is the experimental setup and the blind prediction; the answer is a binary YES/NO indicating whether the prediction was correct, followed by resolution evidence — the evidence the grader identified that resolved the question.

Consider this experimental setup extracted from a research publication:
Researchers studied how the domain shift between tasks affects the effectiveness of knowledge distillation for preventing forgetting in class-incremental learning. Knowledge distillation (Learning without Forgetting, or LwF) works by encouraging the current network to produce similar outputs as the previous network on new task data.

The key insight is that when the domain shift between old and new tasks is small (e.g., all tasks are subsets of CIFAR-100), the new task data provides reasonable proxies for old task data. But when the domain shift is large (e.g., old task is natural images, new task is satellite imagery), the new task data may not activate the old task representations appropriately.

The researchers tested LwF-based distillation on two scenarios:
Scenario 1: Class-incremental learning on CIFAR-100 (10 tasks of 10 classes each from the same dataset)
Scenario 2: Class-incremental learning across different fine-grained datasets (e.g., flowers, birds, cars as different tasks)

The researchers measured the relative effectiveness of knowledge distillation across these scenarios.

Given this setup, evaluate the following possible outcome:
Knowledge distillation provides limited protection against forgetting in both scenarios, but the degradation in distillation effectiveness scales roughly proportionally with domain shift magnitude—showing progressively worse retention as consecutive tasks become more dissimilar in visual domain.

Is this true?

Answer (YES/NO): NO